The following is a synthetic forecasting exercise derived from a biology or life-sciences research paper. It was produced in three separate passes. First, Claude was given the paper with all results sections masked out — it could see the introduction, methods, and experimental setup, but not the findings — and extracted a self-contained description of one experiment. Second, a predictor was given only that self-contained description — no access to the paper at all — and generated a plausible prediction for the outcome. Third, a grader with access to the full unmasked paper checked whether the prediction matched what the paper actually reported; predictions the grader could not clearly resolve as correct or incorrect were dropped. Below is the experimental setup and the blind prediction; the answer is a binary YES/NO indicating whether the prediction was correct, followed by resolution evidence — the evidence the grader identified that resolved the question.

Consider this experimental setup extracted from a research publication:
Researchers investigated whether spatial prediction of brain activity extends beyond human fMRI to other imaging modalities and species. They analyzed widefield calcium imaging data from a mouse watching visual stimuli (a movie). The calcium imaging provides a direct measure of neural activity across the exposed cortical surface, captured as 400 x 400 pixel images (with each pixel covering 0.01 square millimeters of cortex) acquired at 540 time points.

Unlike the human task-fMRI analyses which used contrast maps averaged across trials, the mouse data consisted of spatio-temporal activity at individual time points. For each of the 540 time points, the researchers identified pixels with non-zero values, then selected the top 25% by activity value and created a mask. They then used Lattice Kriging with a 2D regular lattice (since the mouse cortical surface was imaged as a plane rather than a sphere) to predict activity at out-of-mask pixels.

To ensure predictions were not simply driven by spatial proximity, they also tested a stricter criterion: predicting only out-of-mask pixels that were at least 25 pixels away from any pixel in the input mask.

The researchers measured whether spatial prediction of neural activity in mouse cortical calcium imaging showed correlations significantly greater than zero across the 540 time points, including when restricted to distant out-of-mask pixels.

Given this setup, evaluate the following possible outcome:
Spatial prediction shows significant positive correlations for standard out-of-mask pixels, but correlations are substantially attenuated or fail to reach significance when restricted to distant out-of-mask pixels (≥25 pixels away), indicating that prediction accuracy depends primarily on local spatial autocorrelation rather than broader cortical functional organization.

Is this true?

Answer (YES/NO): NO